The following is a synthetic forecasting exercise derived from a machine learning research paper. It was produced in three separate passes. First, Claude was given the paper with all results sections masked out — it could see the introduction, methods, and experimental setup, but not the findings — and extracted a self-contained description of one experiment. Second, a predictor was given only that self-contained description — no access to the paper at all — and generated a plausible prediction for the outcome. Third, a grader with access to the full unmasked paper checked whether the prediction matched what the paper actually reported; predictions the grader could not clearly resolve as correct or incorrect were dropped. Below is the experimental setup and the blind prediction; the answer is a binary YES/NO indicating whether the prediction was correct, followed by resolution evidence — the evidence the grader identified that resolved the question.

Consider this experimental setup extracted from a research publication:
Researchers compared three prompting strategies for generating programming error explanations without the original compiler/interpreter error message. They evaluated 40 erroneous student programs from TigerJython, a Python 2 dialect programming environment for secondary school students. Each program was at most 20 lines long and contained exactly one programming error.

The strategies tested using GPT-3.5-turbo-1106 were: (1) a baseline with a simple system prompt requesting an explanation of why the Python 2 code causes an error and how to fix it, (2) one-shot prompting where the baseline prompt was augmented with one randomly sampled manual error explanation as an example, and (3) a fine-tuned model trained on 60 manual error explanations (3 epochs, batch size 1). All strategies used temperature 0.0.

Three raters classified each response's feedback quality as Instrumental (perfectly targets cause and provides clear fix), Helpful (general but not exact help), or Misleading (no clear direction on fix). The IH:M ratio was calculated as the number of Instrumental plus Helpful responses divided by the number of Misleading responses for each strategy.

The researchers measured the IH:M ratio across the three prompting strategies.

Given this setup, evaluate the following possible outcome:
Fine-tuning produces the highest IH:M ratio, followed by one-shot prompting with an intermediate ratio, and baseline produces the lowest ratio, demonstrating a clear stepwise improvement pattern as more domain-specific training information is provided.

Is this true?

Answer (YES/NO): NO